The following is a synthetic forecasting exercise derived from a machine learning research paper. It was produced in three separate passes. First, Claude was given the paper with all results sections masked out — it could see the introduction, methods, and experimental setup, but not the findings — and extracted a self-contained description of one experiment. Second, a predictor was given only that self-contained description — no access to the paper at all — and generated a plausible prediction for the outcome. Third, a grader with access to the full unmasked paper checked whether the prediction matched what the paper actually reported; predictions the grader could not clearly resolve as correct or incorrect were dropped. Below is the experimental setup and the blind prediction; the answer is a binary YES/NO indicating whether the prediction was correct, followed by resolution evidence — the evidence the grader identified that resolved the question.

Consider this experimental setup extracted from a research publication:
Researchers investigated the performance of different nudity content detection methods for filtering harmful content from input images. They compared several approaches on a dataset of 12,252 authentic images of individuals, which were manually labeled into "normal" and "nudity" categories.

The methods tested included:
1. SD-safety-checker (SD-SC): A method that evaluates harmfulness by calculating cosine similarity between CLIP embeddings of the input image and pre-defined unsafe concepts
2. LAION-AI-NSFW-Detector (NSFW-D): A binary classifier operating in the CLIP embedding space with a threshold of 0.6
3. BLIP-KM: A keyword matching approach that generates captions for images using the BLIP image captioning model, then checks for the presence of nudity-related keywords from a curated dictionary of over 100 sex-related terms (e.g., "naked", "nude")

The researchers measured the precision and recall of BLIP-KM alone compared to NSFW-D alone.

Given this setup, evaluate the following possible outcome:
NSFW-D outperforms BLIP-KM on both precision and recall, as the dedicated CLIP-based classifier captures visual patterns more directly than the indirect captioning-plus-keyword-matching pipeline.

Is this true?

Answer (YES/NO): NO